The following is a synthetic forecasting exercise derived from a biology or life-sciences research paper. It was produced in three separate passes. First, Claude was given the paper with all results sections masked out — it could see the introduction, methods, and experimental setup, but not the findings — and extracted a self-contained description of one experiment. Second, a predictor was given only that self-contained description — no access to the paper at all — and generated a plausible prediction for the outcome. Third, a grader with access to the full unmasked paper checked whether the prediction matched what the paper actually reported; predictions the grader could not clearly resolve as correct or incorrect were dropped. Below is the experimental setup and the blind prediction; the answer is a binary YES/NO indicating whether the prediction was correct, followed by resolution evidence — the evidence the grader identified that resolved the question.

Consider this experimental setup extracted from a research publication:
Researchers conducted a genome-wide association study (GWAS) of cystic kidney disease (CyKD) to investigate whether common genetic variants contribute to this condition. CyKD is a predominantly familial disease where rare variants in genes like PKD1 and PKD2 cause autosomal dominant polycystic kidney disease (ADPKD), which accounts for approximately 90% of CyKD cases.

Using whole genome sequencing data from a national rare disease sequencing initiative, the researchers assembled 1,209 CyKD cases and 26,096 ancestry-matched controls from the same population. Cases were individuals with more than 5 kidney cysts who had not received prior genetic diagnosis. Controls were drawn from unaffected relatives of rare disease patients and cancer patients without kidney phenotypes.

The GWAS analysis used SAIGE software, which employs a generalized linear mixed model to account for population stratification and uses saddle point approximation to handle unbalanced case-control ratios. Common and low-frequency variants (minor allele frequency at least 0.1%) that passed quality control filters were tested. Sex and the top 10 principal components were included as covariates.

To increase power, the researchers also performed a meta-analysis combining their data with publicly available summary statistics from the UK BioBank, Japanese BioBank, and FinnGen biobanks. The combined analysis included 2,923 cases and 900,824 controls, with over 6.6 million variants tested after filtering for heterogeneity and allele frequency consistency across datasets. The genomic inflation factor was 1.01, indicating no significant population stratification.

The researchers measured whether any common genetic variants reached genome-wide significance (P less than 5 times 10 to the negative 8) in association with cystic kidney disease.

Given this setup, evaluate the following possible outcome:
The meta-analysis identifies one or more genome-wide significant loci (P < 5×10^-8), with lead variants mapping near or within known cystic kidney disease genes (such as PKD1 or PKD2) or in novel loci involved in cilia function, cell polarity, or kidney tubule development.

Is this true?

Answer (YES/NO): NO